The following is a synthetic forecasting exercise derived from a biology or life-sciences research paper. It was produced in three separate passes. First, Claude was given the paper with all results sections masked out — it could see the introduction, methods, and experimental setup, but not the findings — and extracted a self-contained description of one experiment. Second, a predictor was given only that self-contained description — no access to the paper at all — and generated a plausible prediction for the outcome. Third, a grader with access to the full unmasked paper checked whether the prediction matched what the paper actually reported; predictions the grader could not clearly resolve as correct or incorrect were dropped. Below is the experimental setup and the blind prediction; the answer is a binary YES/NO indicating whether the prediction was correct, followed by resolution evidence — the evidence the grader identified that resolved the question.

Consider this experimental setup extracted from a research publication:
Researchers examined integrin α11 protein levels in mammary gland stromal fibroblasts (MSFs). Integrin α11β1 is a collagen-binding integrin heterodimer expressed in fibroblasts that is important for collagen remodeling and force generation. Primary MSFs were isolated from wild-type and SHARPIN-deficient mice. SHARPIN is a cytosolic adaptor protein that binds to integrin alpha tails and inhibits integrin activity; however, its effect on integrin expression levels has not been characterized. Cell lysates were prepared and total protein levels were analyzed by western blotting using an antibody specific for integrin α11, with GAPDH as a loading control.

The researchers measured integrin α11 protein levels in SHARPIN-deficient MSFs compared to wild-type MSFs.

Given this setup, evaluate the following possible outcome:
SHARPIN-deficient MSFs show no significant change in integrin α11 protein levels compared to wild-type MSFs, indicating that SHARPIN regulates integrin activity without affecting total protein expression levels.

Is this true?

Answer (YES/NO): NO